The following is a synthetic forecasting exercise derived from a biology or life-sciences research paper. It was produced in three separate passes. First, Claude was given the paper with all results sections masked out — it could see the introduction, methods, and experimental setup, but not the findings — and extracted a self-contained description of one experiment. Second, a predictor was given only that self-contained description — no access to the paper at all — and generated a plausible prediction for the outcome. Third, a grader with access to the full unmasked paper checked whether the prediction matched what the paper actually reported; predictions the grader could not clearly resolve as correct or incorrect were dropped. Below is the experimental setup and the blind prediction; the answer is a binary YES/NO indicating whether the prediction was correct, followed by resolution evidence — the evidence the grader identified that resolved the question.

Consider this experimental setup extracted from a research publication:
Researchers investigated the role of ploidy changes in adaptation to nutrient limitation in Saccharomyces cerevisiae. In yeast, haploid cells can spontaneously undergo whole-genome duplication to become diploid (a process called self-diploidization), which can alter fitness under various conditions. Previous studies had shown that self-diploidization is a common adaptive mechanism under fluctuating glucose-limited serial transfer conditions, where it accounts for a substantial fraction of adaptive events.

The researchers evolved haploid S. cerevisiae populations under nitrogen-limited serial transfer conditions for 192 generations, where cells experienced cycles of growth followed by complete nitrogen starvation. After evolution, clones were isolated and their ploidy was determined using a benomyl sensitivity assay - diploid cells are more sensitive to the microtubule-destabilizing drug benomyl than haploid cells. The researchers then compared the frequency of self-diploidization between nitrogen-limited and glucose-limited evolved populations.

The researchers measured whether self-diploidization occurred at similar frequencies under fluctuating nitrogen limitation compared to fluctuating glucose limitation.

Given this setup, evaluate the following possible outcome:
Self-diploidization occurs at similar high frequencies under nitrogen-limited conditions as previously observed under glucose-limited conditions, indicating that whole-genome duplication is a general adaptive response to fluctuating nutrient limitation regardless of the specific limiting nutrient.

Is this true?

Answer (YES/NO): NO